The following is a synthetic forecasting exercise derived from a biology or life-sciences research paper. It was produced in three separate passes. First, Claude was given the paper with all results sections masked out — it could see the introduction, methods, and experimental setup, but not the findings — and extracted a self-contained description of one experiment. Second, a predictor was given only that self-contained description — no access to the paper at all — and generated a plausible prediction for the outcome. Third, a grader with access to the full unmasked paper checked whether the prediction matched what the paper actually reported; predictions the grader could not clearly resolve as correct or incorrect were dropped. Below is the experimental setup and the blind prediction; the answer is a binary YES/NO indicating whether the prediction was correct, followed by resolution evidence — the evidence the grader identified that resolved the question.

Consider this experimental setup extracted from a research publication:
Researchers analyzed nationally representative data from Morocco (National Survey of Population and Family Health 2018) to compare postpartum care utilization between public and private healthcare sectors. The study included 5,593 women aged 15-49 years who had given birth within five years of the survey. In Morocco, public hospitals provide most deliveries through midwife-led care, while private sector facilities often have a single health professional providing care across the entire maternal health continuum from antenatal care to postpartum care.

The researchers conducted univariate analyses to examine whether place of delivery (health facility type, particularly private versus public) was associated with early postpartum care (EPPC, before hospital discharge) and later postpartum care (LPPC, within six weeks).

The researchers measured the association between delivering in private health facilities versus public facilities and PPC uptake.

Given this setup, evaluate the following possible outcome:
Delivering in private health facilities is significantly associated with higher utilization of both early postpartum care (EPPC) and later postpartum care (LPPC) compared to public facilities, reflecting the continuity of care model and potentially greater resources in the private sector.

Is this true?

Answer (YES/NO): YES